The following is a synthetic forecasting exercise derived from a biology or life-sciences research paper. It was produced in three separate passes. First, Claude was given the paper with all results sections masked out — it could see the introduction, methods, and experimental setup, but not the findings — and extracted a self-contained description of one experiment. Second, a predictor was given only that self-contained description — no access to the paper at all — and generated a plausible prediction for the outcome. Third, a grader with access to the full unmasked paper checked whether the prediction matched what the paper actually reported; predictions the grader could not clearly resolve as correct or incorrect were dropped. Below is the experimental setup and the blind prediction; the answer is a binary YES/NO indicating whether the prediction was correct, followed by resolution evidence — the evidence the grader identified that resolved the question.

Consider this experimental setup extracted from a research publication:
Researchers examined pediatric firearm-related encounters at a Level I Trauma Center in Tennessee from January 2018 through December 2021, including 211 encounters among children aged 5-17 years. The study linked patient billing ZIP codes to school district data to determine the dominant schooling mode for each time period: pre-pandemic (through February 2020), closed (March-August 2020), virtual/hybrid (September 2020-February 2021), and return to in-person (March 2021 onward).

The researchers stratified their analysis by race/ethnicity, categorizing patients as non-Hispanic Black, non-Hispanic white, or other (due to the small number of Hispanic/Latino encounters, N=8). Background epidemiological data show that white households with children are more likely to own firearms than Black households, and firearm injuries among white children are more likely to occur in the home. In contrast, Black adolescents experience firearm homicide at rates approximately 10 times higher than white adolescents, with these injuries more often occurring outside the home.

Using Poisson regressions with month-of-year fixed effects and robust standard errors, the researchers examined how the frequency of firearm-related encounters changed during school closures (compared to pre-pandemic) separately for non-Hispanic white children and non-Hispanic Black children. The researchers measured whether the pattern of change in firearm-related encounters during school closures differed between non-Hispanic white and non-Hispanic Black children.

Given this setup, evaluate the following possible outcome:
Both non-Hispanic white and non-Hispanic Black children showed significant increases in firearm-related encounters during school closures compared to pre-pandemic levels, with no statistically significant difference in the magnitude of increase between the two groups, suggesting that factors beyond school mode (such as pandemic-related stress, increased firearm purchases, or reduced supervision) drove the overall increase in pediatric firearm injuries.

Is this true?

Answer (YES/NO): NO